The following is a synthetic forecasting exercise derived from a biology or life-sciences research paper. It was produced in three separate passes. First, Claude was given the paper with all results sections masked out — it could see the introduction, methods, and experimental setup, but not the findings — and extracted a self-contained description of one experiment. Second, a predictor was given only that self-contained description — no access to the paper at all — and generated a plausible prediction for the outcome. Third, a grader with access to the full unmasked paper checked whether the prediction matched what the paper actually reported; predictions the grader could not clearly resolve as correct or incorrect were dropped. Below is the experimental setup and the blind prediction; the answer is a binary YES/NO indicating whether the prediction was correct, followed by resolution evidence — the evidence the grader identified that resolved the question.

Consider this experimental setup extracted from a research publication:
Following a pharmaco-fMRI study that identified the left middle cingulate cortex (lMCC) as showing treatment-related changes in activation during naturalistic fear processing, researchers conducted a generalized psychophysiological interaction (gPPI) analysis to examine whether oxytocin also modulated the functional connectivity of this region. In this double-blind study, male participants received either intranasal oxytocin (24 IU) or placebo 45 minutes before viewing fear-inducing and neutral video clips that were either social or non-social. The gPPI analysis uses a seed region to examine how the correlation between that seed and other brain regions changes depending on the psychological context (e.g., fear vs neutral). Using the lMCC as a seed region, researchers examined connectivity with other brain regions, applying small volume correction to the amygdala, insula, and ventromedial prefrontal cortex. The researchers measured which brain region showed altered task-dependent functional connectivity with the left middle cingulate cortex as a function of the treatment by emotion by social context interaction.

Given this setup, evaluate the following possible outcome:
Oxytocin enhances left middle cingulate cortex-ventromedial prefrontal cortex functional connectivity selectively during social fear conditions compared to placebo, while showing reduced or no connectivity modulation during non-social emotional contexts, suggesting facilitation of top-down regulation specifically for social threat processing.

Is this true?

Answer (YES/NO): NO